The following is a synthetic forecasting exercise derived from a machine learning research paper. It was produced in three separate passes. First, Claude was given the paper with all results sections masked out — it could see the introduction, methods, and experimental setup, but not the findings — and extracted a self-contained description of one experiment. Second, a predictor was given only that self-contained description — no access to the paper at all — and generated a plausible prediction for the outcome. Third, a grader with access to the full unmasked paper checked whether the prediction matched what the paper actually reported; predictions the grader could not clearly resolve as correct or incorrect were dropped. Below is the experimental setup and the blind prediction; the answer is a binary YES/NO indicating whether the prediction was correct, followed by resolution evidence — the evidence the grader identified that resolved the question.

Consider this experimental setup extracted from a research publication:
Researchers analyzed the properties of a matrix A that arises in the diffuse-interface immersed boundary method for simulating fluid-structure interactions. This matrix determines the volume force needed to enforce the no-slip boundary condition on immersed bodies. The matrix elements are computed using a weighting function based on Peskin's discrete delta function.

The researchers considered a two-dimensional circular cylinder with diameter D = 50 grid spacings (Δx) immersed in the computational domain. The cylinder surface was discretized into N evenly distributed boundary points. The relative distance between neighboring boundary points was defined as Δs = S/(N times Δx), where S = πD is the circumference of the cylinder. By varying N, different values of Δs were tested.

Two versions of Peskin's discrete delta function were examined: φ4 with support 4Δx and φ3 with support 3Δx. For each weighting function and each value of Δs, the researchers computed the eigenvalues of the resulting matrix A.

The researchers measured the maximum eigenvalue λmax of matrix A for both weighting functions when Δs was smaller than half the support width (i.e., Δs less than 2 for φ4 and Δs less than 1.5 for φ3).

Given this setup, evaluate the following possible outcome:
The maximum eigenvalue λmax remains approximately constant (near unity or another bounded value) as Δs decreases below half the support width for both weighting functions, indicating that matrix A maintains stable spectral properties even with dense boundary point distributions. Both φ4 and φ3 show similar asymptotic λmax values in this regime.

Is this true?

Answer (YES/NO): NO